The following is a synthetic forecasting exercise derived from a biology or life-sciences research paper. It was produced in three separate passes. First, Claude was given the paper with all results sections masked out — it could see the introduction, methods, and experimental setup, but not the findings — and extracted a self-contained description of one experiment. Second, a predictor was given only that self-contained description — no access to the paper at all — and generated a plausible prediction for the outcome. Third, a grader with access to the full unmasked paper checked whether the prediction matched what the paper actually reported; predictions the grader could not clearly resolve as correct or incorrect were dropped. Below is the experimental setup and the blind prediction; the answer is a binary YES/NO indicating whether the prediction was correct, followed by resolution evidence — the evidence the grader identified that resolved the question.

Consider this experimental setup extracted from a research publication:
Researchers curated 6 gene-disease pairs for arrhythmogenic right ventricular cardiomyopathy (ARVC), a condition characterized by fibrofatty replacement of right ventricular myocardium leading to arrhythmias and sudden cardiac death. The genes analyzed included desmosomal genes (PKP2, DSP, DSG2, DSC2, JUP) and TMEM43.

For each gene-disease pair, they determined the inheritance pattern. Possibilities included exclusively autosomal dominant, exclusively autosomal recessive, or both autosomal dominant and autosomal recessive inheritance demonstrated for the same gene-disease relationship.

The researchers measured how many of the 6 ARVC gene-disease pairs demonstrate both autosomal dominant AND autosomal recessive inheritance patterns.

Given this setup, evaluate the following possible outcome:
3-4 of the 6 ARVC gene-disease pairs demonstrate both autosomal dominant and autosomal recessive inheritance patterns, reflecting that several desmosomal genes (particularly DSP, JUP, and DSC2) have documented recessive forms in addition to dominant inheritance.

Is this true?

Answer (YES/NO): YES